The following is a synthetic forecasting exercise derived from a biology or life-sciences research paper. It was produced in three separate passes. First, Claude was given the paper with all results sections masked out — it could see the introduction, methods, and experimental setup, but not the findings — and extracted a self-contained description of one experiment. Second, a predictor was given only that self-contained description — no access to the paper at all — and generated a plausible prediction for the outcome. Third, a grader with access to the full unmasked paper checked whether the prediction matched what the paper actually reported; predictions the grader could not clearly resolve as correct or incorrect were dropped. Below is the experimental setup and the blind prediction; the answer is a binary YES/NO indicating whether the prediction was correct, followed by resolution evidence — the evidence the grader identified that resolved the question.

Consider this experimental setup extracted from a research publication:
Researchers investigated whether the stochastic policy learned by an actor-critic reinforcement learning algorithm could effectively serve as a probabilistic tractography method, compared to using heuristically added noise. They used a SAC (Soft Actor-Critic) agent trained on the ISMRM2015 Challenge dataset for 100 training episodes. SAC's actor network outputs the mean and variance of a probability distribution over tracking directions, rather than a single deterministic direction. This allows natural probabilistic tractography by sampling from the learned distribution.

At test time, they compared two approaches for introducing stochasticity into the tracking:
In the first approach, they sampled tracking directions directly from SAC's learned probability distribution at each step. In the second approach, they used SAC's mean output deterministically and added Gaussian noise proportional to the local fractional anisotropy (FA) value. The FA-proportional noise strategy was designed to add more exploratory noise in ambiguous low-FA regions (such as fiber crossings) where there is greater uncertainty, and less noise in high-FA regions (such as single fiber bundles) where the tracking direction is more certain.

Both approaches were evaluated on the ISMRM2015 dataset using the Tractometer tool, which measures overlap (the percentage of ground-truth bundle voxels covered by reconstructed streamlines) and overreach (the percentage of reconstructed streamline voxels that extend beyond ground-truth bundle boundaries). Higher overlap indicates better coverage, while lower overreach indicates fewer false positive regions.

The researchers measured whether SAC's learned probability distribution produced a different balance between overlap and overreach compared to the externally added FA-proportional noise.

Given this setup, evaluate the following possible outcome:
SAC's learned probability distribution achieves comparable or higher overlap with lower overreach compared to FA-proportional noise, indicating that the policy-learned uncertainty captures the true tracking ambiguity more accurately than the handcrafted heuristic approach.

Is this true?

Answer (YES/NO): NO